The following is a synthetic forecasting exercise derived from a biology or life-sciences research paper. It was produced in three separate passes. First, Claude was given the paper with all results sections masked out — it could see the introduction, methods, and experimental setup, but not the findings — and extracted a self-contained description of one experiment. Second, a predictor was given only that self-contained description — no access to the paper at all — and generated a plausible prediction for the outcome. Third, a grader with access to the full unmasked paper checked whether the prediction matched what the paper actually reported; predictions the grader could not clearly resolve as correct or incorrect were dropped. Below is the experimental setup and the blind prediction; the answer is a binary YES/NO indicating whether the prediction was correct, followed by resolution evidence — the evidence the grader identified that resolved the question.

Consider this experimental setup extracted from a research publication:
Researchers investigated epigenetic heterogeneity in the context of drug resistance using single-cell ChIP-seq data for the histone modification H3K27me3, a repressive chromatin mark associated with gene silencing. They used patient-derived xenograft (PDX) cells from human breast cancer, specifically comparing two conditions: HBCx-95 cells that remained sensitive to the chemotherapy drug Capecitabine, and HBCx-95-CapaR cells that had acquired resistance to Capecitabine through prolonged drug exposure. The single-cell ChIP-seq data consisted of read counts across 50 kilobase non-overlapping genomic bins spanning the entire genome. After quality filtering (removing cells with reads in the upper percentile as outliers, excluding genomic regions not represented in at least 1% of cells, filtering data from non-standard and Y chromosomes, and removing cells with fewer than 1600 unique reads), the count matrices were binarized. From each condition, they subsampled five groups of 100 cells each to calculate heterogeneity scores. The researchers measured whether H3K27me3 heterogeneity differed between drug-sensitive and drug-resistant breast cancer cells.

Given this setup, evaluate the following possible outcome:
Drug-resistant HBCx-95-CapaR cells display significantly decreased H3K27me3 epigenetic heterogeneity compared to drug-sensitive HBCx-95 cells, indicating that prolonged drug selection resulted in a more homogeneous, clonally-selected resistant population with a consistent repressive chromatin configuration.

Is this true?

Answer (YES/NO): NO